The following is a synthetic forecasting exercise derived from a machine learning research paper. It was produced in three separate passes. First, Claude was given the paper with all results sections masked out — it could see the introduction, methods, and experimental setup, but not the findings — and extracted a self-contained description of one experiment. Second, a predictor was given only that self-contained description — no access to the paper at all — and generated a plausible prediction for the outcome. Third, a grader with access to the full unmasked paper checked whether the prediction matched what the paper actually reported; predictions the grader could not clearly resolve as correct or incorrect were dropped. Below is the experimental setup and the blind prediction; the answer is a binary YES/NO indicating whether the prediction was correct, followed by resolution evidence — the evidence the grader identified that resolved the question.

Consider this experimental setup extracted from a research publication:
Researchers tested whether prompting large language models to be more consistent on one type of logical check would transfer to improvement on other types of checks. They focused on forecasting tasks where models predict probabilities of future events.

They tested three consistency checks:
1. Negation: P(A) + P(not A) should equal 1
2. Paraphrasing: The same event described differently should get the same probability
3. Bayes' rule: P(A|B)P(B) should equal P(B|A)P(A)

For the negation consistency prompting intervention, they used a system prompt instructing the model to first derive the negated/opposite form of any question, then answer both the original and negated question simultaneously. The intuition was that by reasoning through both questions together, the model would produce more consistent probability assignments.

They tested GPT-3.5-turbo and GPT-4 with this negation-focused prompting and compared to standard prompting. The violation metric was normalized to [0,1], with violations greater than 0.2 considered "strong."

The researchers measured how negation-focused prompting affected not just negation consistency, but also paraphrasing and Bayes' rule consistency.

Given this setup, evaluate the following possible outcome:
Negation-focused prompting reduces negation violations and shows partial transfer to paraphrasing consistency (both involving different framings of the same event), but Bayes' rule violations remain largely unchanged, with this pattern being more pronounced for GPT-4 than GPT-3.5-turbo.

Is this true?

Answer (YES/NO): NO